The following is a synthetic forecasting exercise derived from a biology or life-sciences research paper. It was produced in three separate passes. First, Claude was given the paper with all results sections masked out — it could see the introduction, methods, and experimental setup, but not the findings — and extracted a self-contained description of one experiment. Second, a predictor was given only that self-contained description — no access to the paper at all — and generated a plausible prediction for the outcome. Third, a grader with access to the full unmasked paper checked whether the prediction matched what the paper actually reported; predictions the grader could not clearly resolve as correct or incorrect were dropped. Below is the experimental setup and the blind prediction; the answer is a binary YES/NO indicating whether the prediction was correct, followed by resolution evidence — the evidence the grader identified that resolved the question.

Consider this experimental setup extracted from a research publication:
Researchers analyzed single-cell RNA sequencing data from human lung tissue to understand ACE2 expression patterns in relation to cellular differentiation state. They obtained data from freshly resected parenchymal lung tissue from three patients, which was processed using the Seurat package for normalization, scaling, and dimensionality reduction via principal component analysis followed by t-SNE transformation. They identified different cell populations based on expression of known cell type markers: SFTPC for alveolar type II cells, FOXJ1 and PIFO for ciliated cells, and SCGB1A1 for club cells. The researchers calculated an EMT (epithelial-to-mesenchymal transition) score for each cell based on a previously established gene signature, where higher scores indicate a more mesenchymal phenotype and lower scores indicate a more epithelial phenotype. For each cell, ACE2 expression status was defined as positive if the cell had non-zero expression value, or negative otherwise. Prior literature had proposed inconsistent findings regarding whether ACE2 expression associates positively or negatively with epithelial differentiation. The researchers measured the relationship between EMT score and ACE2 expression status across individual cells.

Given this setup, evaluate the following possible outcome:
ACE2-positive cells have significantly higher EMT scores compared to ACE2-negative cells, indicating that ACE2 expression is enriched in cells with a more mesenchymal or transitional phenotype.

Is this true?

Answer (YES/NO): NO